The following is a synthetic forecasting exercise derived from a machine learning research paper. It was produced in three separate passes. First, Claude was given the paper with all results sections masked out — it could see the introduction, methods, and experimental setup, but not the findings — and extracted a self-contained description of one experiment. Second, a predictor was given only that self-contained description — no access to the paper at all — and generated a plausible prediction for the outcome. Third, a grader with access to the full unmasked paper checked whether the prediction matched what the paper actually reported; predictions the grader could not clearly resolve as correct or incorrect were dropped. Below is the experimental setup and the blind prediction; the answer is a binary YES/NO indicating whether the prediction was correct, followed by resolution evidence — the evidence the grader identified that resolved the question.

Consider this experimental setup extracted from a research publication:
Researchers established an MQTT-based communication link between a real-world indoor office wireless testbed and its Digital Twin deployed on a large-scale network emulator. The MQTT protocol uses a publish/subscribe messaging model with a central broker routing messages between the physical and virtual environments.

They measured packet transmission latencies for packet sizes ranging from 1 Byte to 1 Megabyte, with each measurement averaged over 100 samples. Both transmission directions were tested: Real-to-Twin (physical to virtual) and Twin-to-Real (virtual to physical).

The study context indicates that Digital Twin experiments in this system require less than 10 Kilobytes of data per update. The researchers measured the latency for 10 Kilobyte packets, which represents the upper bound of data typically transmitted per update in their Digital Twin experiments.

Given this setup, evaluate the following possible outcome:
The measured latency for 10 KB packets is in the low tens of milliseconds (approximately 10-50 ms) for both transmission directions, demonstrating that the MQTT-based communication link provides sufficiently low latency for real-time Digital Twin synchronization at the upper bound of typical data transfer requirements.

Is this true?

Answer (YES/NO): YES